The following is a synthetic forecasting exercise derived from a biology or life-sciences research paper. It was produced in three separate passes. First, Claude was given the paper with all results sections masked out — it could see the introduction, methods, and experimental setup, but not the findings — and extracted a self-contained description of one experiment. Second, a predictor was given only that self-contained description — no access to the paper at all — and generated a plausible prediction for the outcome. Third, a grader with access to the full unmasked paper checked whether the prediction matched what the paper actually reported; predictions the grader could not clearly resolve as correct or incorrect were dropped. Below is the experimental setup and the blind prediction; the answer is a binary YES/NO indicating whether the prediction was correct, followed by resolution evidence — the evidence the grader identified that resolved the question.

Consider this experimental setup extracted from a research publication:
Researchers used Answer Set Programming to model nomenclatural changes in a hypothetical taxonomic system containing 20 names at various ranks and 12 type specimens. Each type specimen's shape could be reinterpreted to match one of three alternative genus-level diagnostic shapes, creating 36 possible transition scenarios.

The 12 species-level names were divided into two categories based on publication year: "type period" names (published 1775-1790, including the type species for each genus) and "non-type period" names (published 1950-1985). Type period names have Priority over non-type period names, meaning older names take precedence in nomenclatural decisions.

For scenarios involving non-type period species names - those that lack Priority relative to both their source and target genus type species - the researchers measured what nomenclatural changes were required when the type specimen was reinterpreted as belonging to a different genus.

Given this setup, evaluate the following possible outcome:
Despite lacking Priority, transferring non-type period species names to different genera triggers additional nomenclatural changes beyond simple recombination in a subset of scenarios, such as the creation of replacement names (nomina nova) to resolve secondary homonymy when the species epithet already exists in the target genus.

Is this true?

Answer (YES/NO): NO